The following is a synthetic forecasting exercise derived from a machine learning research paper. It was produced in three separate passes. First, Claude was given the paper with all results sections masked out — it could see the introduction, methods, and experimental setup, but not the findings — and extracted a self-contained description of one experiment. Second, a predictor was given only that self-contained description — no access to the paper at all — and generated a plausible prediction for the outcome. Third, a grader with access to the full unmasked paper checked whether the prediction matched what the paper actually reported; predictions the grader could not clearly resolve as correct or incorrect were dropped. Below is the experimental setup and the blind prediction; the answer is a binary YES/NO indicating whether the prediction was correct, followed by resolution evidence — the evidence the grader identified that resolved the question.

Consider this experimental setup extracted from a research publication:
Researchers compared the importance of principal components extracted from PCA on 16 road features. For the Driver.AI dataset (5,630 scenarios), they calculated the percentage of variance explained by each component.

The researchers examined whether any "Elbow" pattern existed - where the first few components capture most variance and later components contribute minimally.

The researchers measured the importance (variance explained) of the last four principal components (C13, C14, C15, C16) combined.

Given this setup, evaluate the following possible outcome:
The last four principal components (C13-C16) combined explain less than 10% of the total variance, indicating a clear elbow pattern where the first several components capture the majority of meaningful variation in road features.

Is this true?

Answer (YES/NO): YES